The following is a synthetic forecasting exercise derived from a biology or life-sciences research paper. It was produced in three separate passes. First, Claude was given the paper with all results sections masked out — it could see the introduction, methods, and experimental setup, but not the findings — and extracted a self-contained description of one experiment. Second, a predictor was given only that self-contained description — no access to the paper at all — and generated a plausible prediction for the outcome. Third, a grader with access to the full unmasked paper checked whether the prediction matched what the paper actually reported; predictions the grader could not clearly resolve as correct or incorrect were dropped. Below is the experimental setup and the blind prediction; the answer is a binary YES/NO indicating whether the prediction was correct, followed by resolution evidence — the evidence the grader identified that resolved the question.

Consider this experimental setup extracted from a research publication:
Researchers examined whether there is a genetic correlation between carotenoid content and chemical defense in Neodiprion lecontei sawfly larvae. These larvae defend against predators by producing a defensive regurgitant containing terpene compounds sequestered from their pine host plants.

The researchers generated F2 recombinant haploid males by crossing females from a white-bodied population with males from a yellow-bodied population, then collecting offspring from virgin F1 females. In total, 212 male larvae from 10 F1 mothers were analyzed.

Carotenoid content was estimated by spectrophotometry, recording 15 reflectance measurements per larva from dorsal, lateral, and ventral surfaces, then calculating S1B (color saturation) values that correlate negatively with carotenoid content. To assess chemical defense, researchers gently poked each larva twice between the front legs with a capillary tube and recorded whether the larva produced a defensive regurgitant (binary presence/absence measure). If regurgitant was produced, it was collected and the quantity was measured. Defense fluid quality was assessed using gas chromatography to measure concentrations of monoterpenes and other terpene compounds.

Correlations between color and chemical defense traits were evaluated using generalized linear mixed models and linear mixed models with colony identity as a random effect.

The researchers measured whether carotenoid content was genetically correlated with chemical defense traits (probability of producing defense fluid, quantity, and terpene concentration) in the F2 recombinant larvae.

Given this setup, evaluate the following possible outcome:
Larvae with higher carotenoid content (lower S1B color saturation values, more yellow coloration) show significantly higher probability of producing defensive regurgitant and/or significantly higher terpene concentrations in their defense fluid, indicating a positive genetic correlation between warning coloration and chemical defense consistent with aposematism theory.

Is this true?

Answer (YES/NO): NO